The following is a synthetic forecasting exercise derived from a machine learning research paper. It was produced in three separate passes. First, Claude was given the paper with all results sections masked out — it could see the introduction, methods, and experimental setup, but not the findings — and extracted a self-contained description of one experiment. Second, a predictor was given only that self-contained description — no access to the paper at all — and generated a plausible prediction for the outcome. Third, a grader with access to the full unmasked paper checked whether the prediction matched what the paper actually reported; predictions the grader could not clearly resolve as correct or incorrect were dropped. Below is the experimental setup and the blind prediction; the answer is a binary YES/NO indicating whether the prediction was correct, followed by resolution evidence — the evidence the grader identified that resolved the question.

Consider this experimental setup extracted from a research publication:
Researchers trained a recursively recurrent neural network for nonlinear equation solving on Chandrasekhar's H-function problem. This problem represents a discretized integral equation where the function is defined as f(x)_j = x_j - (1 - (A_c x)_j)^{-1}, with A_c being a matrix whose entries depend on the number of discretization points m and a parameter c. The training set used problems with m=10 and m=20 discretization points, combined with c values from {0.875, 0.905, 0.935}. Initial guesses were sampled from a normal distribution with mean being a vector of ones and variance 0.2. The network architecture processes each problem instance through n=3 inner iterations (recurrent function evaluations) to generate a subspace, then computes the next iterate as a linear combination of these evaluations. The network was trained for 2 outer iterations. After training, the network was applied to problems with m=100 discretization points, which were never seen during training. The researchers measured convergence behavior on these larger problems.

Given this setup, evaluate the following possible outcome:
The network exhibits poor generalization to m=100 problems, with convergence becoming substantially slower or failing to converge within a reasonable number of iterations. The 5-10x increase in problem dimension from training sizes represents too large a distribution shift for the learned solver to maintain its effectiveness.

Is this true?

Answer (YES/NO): NO